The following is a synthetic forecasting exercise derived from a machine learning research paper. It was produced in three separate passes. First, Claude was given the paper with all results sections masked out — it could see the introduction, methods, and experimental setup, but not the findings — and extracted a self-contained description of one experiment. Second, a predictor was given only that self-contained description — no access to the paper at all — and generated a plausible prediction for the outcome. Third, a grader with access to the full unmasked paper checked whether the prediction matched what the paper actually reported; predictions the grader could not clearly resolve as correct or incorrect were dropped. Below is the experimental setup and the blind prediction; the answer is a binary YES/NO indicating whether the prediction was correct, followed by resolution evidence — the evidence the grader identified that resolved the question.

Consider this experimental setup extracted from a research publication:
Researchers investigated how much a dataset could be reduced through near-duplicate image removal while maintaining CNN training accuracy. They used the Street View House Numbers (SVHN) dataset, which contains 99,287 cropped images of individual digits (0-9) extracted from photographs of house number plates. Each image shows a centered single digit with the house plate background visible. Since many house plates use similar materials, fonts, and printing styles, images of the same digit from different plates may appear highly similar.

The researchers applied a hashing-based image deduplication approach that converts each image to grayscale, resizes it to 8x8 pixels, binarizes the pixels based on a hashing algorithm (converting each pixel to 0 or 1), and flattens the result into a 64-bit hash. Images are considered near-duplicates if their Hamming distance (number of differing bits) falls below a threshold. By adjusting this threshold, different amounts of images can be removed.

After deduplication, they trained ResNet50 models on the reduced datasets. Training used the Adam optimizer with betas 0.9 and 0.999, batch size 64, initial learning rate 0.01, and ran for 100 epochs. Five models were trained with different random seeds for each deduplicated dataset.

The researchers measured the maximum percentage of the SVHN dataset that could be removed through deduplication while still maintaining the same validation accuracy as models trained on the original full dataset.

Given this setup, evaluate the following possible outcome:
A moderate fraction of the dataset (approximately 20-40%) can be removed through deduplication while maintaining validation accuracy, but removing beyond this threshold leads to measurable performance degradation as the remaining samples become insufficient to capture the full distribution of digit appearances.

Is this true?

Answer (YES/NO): YES